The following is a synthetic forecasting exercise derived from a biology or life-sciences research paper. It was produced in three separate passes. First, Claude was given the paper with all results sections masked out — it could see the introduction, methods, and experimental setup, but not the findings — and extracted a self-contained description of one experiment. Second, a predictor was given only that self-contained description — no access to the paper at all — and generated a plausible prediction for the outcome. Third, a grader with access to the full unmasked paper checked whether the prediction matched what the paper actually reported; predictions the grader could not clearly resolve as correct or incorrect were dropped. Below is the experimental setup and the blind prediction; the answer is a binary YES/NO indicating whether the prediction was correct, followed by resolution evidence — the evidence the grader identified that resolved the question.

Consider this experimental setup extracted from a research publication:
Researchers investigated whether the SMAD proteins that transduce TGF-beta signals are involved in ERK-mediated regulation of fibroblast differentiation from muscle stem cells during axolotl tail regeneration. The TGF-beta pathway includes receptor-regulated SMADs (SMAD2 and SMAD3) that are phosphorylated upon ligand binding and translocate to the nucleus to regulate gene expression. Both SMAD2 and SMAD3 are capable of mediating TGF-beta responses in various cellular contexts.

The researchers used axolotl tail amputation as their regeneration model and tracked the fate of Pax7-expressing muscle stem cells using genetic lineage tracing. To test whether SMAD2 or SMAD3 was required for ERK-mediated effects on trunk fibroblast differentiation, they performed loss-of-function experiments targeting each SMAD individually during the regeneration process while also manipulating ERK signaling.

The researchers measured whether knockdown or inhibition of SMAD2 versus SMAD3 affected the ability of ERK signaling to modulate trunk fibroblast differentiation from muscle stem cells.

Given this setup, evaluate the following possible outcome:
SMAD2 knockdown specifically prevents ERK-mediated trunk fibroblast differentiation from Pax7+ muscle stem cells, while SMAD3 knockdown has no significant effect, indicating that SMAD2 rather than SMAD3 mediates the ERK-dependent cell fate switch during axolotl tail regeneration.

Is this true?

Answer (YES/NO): YES